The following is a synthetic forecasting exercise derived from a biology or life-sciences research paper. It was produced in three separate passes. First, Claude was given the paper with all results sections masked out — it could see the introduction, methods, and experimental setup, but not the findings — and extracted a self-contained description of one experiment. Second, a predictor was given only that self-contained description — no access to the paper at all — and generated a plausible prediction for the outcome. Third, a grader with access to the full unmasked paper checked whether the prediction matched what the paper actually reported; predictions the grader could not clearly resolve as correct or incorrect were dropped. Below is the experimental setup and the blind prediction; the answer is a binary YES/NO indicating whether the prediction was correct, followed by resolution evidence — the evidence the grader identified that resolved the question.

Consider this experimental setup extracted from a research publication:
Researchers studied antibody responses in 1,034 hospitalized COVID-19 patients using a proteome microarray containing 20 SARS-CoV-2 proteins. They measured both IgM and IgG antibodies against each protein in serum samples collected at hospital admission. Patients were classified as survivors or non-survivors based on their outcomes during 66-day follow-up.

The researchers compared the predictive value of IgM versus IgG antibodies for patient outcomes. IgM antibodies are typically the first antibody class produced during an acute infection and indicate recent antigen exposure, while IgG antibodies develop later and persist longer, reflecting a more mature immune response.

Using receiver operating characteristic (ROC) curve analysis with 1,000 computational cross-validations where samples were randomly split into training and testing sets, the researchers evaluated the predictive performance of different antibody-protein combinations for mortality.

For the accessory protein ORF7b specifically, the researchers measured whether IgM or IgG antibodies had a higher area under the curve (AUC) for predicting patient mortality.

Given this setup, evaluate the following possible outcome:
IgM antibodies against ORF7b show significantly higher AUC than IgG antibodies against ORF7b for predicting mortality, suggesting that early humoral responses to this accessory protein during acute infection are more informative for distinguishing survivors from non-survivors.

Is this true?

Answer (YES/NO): YES